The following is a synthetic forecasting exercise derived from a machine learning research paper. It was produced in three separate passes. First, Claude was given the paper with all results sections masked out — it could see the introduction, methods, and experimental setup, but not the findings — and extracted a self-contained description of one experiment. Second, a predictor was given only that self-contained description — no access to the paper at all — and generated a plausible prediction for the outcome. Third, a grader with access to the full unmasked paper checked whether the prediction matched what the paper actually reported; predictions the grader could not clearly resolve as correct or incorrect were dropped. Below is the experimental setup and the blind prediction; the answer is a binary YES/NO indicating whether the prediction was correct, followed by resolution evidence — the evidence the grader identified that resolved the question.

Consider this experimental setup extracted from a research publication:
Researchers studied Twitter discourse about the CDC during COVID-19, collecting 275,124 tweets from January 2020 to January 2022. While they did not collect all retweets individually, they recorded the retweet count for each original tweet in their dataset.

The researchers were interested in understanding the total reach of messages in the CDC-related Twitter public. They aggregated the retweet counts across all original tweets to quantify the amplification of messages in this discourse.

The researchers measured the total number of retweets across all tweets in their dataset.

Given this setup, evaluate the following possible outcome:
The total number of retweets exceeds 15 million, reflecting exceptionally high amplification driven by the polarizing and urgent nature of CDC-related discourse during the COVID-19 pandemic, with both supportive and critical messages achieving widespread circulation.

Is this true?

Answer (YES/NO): NO